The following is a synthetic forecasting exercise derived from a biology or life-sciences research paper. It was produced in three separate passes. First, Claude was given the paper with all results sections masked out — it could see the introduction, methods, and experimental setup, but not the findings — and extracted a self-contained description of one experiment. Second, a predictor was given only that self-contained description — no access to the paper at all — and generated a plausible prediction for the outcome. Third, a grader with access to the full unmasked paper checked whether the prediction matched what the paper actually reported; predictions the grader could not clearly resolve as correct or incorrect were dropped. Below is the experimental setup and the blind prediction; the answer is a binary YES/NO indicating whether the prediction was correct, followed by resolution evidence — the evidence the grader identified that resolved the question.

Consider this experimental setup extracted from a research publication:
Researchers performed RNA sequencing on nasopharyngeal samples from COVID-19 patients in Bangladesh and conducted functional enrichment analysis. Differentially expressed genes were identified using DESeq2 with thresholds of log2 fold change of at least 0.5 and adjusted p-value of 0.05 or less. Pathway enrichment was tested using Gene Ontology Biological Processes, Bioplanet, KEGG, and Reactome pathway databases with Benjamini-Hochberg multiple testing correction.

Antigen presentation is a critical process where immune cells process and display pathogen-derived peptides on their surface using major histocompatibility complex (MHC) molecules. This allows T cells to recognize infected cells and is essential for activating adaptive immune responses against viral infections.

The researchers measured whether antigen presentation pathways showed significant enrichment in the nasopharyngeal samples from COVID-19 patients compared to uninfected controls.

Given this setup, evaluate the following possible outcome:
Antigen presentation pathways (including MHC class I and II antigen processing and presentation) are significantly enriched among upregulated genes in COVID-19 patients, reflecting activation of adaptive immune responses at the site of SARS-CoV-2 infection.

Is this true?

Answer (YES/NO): NO